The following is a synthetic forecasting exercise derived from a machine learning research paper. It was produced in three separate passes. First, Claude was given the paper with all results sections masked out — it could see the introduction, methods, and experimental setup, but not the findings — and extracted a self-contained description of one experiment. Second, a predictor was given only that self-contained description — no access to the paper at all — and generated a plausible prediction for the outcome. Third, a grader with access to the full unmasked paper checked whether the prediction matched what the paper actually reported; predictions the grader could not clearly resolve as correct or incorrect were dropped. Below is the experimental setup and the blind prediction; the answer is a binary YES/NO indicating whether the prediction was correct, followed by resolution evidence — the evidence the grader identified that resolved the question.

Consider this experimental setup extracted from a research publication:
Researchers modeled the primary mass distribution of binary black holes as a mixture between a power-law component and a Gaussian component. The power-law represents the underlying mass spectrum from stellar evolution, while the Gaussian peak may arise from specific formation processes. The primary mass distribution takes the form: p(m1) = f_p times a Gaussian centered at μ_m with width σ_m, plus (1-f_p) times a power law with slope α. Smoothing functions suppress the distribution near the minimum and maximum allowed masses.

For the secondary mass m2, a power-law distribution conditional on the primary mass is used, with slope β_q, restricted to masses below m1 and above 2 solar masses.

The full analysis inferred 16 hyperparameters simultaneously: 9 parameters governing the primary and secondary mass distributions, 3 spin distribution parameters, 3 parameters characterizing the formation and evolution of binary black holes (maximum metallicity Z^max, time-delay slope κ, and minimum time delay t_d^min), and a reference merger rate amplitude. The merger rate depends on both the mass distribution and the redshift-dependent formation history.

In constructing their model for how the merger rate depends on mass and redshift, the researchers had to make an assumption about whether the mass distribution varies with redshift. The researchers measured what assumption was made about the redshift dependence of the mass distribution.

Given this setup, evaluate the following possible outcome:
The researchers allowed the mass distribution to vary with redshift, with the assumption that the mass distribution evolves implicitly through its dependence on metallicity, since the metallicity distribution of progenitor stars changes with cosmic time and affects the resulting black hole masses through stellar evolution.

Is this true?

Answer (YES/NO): NO